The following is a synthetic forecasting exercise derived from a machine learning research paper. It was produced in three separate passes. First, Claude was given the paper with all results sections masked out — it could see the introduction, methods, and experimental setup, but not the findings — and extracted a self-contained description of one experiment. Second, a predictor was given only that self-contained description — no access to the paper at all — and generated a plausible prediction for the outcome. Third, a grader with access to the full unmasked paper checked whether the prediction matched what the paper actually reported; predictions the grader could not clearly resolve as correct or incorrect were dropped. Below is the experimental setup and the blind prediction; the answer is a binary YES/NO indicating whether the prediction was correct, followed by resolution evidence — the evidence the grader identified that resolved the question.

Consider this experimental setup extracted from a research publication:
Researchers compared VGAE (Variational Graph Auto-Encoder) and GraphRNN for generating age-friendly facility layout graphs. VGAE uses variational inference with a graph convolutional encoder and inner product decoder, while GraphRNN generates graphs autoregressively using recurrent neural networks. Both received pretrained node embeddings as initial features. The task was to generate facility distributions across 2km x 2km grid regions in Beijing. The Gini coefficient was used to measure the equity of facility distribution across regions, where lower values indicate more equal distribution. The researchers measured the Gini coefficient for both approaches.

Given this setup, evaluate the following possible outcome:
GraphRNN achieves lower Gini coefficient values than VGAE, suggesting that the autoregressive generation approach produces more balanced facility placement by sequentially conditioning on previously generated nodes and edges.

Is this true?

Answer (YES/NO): YES